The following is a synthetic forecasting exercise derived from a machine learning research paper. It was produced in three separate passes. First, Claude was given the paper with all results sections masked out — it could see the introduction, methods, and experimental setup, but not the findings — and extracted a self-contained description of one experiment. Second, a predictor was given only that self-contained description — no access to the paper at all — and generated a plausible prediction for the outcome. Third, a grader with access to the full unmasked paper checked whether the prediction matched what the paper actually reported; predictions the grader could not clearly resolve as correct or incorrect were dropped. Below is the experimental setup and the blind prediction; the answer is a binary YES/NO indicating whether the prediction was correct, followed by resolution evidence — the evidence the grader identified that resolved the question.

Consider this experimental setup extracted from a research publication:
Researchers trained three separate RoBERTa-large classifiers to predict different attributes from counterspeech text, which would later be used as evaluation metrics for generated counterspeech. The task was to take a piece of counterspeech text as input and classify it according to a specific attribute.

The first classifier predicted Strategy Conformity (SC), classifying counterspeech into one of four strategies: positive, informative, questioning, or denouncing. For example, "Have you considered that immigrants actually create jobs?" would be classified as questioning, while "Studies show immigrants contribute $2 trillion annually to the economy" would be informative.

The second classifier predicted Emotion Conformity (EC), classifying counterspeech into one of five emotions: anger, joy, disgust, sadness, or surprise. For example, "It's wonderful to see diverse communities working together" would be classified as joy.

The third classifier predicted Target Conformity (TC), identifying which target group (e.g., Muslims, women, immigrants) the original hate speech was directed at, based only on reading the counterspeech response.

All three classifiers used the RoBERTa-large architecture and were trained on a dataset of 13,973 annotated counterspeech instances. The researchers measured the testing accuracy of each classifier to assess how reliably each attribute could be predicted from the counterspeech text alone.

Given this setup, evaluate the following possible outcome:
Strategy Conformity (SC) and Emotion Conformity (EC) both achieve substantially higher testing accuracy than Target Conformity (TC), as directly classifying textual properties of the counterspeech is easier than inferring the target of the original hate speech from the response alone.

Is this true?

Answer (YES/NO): NO